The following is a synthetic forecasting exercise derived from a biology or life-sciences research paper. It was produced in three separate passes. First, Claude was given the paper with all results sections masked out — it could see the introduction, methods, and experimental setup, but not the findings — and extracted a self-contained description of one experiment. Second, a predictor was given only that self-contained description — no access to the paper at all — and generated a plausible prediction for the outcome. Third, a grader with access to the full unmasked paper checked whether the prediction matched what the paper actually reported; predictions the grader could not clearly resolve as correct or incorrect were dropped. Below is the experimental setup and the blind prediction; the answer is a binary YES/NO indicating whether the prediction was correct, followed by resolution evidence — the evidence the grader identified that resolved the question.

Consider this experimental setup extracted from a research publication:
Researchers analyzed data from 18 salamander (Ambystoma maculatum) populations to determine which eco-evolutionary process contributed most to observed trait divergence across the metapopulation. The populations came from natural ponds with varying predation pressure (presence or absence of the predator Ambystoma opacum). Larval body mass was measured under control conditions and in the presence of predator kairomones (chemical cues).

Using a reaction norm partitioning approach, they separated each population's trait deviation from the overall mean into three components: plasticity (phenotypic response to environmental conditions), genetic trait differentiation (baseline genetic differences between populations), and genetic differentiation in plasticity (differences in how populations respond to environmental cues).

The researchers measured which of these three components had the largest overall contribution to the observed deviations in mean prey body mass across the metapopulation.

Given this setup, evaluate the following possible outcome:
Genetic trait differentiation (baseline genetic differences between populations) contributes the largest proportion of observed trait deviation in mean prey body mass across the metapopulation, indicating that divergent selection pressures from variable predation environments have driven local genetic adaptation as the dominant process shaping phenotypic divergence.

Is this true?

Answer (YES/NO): NO